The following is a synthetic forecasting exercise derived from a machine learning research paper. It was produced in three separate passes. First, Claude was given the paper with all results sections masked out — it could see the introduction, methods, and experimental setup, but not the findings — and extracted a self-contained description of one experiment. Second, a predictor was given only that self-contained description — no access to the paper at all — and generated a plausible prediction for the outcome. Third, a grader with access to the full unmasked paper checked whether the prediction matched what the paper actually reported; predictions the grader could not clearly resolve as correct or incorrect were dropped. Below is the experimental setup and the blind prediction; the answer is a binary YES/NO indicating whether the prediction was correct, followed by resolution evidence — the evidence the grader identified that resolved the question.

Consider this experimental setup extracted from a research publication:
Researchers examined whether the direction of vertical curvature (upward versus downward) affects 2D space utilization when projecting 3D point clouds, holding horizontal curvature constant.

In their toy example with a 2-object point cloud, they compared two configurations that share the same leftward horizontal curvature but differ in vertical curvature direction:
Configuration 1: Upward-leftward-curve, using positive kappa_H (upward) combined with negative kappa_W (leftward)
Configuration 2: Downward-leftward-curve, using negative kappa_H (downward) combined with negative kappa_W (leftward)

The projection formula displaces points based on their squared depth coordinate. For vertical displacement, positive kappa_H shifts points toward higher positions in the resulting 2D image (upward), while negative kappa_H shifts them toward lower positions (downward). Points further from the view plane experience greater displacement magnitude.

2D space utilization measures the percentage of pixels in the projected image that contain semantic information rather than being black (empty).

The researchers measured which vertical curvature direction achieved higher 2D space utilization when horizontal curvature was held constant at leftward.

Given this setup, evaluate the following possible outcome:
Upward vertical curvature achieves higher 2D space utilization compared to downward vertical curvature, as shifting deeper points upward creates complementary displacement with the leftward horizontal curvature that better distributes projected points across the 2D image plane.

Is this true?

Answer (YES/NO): YES